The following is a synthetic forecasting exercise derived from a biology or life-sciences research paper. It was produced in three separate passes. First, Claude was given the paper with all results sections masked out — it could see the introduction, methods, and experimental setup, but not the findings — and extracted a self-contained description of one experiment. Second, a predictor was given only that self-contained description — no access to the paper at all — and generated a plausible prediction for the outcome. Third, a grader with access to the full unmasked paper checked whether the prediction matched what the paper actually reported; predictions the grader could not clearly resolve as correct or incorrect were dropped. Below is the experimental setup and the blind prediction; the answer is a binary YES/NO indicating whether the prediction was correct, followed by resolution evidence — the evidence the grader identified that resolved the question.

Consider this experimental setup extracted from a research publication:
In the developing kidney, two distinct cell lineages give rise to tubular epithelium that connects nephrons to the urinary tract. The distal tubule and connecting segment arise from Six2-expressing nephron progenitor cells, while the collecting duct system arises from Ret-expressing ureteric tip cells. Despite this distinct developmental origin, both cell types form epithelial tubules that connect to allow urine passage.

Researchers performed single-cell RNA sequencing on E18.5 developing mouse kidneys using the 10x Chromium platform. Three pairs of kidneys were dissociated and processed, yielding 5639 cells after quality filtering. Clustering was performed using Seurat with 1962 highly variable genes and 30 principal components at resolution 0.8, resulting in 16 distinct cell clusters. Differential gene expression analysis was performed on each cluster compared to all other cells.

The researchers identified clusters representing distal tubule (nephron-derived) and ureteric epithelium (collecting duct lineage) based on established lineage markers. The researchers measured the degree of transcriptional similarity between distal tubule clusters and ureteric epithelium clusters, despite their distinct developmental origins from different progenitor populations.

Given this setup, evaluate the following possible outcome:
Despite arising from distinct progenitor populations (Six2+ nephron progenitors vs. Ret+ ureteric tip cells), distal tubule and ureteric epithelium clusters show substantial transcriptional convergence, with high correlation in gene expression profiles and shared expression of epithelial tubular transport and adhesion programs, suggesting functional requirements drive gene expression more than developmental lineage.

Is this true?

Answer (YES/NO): YES